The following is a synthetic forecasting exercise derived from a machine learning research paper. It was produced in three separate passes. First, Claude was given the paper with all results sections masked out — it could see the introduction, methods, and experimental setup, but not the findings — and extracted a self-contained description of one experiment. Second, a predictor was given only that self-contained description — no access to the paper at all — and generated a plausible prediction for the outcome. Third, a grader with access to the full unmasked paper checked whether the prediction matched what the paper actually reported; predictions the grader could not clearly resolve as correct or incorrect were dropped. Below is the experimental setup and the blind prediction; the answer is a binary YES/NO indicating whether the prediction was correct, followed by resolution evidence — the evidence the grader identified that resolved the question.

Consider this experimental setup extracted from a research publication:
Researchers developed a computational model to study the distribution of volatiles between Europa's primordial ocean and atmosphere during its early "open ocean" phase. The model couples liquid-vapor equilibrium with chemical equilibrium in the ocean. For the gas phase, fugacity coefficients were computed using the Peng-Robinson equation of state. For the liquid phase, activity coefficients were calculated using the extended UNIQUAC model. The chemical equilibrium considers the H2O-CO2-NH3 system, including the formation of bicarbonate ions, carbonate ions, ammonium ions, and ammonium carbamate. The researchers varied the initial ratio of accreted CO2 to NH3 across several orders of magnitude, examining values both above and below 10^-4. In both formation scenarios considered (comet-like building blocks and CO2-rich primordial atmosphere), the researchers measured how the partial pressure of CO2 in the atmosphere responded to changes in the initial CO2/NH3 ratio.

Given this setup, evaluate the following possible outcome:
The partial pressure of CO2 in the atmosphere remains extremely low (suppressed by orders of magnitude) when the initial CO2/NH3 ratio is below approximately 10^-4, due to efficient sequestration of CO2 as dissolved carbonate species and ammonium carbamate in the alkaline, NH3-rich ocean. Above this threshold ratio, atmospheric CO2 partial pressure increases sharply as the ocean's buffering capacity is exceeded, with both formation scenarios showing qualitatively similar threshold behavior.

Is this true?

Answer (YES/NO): YES